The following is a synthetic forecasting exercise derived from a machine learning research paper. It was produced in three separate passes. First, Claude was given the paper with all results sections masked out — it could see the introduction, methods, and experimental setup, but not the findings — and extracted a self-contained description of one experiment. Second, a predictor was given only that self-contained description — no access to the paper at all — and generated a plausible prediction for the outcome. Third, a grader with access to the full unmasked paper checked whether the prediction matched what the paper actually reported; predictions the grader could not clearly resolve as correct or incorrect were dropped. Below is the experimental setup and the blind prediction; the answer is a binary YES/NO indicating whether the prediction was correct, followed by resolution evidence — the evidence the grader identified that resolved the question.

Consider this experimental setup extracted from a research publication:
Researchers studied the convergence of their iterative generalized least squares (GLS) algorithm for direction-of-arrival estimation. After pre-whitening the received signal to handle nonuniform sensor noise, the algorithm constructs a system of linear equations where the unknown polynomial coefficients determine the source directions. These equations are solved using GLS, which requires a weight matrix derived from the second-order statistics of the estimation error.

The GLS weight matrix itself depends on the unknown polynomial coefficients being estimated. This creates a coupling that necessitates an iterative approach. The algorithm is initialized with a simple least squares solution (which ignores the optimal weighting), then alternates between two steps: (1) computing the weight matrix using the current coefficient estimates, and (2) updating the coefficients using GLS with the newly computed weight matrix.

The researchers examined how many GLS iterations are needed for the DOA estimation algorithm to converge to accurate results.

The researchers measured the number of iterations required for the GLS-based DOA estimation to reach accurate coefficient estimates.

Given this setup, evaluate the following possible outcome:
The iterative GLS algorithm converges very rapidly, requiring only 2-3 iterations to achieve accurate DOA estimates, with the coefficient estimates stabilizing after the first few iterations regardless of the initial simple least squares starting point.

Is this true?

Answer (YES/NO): NO